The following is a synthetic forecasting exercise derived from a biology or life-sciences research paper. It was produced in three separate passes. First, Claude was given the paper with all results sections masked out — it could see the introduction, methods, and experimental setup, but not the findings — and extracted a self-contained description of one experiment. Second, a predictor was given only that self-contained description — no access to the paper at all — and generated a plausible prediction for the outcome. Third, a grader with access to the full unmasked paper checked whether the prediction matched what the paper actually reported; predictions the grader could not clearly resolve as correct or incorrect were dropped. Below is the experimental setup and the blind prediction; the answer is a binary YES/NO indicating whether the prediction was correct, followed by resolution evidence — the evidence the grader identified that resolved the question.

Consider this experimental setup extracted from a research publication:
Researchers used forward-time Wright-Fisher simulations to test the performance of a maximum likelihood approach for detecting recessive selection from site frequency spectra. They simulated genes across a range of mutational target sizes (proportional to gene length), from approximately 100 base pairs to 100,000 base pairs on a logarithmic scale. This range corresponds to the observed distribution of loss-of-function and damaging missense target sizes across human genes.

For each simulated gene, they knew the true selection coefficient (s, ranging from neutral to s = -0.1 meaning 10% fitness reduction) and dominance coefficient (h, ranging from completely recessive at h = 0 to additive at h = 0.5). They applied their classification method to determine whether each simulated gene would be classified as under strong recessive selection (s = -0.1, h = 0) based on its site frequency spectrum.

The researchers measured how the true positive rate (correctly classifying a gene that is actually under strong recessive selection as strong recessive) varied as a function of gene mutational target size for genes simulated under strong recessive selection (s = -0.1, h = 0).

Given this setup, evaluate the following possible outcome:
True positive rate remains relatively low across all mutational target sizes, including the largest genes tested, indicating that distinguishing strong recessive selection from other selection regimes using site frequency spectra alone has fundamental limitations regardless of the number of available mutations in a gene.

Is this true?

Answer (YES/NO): NO